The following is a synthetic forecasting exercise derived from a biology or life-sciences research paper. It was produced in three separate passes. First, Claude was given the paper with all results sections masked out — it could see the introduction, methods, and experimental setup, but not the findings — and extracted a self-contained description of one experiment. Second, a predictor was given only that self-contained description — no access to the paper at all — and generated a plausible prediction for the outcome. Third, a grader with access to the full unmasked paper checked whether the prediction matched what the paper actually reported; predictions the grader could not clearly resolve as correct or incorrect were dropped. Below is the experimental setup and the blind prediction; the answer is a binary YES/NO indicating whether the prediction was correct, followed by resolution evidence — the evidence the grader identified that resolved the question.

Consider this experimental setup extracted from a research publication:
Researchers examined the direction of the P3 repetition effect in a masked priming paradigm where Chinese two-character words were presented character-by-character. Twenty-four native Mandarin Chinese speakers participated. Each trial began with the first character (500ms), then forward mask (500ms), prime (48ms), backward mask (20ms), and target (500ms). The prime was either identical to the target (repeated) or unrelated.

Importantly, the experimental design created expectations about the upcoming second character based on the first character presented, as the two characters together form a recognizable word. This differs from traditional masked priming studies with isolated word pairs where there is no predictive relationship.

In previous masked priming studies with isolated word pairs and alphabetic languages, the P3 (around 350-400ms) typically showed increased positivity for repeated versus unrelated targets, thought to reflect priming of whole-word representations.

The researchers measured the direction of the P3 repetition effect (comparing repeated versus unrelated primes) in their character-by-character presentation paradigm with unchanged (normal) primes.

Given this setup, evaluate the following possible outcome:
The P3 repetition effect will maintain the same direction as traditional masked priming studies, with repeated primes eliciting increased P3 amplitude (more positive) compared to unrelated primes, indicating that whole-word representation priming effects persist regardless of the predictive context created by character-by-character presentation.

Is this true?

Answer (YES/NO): NO